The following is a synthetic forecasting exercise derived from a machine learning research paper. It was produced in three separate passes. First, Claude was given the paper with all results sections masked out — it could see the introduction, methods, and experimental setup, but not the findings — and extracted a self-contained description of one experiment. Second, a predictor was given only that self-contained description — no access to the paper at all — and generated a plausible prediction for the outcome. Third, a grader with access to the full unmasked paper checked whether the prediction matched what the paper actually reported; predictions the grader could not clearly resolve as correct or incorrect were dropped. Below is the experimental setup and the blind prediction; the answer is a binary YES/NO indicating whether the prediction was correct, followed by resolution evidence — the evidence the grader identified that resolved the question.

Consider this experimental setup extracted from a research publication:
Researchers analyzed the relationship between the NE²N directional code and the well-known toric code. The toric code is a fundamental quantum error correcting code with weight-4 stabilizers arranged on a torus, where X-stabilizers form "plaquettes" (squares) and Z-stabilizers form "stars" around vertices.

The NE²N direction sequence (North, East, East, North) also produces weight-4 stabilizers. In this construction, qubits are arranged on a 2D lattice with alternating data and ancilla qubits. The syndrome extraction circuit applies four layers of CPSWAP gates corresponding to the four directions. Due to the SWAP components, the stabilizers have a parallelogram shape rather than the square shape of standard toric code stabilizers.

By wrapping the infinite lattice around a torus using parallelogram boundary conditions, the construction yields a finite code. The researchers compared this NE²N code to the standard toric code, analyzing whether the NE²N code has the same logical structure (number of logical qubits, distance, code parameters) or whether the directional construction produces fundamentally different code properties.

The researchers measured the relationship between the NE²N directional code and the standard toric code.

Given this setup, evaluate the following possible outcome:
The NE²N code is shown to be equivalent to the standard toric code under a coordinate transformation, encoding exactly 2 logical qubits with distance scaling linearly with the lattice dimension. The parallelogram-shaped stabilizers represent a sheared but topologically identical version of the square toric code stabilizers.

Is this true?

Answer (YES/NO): YES